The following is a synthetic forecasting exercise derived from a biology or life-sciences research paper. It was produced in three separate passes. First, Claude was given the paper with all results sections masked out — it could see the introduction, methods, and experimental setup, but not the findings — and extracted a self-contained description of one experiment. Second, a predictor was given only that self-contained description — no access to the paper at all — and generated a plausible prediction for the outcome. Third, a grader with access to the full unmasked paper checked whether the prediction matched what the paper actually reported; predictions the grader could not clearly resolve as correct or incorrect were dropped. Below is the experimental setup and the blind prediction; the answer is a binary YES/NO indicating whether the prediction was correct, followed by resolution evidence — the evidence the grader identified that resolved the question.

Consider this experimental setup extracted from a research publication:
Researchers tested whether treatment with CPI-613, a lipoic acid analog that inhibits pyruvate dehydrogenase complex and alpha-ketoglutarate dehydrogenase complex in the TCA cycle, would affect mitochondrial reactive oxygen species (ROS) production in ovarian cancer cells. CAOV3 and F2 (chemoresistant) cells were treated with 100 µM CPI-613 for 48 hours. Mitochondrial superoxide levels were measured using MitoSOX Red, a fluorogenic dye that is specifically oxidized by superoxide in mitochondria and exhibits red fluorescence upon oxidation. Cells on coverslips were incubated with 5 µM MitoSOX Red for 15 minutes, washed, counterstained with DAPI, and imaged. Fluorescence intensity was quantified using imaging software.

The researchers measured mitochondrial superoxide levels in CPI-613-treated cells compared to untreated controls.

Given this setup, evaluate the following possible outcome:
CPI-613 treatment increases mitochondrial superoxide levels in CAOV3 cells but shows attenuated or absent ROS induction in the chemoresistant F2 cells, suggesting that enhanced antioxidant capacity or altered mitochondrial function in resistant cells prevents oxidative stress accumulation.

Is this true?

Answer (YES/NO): NO